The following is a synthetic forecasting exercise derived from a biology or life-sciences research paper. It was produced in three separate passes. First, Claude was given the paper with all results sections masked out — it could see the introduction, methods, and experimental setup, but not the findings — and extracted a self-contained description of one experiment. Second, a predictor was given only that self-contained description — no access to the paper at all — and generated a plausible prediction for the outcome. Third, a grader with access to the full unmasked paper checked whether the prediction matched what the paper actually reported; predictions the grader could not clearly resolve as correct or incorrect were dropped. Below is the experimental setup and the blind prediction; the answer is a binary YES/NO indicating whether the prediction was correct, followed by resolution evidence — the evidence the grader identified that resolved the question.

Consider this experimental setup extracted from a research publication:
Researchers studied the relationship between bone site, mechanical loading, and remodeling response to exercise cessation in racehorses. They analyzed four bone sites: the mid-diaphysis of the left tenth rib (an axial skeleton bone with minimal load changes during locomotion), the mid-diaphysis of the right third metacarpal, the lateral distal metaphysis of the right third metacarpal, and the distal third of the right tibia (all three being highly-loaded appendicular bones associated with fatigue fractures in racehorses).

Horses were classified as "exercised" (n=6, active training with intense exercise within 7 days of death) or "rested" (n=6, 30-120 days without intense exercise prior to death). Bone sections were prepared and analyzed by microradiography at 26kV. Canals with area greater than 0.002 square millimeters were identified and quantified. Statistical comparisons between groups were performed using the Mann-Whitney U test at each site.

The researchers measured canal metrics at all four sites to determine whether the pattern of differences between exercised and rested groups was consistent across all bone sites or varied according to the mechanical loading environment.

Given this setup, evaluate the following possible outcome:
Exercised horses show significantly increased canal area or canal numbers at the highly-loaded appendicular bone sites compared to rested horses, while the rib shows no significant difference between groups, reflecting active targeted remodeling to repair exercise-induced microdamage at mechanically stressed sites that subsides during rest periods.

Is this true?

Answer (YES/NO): NO